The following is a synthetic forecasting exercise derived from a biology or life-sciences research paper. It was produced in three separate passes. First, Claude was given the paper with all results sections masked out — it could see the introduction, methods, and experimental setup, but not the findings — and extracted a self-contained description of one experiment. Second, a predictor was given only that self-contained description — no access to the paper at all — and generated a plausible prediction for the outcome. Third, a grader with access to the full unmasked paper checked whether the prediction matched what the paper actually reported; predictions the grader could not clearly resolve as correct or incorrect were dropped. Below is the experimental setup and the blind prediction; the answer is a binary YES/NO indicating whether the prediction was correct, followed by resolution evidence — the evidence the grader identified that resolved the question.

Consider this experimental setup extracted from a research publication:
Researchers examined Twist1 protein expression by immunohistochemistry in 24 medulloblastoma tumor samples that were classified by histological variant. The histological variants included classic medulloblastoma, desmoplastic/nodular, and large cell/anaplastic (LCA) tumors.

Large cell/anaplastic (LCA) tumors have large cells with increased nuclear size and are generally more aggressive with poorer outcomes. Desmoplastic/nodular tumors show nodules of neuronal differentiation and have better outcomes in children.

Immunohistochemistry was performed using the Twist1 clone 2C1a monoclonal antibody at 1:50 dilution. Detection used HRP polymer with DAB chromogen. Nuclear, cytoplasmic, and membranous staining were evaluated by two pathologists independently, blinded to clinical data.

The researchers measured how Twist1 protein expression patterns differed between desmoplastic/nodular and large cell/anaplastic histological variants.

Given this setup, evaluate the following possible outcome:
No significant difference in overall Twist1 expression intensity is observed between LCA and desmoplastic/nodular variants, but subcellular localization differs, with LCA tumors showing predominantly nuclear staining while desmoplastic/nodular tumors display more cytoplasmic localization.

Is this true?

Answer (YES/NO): NO